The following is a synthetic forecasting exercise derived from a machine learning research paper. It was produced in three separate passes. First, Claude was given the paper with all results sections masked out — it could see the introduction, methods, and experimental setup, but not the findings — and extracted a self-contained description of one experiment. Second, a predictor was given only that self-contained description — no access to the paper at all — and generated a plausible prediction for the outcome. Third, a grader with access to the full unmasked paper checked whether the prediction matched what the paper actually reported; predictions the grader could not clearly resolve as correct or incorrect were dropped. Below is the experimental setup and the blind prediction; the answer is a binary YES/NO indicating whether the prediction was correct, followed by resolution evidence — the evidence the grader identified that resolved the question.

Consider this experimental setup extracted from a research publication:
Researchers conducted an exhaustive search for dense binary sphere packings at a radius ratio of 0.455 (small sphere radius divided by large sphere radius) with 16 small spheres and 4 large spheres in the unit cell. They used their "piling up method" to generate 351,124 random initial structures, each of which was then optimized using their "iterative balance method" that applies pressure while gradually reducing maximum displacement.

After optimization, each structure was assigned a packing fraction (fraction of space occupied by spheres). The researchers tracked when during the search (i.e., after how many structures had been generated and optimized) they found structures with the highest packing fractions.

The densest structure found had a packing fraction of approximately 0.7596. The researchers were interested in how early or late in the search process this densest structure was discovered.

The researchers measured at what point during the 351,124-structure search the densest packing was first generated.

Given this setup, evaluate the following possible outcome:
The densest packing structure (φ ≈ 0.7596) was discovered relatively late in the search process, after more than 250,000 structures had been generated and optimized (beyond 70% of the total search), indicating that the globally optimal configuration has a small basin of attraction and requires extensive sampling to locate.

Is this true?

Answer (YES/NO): NO